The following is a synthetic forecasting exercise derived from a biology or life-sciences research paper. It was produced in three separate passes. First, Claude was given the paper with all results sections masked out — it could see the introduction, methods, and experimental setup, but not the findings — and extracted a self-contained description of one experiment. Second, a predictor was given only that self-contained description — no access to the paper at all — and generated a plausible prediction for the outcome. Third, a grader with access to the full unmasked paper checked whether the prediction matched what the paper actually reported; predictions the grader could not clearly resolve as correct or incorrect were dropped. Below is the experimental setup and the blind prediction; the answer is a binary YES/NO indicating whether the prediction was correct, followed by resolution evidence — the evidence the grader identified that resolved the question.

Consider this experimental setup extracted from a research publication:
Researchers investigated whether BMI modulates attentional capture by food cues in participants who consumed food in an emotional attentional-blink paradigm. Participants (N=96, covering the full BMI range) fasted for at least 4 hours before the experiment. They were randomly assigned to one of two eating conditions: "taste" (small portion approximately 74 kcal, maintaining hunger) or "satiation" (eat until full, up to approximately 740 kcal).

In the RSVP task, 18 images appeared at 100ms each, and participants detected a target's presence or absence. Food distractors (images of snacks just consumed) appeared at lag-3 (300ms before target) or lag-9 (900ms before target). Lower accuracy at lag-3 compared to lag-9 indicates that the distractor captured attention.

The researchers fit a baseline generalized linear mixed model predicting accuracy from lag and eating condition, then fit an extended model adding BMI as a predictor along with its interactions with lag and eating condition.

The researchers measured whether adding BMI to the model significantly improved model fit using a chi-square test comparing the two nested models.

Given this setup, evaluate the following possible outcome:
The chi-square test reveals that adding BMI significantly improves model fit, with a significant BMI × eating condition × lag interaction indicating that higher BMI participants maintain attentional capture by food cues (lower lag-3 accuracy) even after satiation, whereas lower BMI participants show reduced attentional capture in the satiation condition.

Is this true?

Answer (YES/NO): NO